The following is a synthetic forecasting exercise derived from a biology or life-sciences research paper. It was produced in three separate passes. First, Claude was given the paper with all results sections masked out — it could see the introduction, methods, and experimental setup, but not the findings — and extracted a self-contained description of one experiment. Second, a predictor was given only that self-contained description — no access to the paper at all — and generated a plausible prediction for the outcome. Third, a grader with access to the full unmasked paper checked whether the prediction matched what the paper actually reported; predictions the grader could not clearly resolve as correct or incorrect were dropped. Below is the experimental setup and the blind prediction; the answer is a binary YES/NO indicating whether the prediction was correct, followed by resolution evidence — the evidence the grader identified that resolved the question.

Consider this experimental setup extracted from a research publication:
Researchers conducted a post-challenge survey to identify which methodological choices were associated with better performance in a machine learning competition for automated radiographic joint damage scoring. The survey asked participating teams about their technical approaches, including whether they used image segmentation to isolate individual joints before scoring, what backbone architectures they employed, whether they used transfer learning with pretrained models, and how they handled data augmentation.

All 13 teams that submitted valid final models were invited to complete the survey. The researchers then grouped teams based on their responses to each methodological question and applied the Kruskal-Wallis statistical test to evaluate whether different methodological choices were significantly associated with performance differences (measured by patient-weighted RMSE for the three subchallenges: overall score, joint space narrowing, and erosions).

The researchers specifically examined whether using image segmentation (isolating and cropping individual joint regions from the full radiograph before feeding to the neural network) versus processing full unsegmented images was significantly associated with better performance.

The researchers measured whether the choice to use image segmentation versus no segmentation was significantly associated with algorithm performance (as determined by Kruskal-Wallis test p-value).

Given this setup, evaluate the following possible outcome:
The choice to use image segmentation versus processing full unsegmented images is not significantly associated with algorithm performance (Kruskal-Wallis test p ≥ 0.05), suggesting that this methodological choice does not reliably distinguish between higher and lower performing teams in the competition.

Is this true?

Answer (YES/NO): YES